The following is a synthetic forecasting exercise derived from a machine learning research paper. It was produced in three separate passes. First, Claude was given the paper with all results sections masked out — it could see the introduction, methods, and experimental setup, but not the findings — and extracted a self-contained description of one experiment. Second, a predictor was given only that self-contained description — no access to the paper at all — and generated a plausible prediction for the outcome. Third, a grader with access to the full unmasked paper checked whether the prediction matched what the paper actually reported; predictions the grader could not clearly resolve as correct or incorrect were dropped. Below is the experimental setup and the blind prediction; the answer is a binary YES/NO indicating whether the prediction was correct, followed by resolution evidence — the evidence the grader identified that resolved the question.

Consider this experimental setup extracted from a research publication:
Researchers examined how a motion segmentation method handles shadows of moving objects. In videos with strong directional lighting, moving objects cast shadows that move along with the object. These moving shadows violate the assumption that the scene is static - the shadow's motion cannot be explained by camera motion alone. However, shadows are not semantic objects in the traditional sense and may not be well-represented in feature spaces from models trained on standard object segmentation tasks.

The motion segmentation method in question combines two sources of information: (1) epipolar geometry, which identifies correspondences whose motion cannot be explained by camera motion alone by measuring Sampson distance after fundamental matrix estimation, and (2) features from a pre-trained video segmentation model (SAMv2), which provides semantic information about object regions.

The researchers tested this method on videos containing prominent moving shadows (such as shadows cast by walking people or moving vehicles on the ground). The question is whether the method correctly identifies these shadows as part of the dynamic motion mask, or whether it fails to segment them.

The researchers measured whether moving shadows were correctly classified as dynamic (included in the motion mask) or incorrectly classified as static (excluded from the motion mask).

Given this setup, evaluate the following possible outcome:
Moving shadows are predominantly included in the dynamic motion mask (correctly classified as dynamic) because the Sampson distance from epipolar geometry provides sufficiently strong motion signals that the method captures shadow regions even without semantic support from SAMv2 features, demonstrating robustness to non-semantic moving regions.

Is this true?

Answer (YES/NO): NO